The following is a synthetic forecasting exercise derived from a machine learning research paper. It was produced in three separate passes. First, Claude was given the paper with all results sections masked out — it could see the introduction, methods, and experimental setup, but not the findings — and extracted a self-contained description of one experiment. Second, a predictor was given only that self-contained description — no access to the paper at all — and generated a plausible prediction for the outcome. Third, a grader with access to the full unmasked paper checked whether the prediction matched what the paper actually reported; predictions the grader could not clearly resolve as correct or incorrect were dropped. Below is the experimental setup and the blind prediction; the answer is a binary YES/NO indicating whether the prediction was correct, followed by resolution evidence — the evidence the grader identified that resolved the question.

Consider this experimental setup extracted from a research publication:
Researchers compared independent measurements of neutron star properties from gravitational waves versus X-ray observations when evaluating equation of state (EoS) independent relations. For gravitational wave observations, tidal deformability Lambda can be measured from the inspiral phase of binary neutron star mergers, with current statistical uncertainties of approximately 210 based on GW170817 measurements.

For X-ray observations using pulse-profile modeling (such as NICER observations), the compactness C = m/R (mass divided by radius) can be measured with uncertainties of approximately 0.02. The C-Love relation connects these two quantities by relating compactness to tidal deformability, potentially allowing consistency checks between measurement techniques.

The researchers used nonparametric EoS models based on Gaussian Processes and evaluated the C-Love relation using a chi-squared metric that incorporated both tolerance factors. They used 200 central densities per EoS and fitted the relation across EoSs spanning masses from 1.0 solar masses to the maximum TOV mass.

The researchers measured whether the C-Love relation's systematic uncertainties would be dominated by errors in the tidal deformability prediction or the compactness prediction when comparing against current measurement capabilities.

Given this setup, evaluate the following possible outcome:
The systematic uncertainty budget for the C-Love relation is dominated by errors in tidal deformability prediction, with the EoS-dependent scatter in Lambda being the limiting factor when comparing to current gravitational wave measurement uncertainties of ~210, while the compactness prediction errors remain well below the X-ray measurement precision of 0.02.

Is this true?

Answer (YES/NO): NO